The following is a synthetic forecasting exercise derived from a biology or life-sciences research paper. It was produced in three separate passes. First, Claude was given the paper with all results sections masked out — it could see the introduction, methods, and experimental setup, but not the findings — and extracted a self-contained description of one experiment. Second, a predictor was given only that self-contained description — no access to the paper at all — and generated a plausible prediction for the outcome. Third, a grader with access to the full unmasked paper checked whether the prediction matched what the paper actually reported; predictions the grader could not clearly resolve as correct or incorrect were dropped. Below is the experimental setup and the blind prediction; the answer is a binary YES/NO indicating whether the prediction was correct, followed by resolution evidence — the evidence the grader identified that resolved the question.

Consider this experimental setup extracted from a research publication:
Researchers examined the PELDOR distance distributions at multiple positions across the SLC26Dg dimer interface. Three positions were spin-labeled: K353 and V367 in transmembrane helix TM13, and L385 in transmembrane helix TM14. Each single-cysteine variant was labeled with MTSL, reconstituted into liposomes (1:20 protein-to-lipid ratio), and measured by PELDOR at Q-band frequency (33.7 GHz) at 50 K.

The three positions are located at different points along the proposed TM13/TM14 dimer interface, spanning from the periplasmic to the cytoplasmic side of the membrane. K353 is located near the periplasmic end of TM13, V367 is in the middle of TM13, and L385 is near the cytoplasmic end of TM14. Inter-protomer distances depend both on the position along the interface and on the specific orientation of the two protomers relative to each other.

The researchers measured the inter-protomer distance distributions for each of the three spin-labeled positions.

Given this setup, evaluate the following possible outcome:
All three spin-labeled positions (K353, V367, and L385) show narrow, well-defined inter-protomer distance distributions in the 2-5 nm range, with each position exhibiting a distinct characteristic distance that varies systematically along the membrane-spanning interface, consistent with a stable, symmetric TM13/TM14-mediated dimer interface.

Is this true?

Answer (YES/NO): NO